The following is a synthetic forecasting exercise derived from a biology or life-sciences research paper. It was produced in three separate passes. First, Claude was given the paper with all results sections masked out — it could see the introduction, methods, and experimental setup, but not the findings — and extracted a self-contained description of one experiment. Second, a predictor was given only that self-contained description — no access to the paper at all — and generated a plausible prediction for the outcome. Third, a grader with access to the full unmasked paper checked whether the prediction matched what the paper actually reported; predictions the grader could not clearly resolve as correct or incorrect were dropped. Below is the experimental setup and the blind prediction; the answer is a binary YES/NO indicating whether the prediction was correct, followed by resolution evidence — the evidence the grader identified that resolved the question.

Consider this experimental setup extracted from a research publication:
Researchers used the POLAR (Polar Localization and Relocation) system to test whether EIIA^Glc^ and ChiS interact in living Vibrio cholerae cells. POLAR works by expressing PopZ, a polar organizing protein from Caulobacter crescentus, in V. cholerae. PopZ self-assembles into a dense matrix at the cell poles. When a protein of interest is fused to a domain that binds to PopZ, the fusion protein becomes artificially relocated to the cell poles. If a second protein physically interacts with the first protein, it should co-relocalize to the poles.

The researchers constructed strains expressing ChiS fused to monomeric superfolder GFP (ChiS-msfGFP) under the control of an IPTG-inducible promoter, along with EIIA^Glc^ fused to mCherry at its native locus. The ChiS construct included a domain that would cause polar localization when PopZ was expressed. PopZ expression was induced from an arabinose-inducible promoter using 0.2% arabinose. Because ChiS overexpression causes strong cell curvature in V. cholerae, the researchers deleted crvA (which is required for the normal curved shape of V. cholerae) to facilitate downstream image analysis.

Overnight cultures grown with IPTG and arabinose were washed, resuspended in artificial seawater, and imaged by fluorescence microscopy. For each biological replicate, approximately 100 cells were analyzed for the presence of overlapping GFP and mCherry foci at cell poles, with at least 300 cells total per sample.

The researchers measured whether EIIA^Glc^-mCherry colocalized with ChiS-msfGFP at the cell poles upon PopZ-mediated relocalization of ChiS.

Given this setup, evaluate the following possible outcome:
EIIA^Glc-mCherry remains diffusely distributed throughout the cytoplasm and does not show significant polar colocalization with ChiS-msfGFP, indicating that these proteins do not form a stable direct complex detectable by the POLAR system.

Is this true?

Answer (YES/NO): NO